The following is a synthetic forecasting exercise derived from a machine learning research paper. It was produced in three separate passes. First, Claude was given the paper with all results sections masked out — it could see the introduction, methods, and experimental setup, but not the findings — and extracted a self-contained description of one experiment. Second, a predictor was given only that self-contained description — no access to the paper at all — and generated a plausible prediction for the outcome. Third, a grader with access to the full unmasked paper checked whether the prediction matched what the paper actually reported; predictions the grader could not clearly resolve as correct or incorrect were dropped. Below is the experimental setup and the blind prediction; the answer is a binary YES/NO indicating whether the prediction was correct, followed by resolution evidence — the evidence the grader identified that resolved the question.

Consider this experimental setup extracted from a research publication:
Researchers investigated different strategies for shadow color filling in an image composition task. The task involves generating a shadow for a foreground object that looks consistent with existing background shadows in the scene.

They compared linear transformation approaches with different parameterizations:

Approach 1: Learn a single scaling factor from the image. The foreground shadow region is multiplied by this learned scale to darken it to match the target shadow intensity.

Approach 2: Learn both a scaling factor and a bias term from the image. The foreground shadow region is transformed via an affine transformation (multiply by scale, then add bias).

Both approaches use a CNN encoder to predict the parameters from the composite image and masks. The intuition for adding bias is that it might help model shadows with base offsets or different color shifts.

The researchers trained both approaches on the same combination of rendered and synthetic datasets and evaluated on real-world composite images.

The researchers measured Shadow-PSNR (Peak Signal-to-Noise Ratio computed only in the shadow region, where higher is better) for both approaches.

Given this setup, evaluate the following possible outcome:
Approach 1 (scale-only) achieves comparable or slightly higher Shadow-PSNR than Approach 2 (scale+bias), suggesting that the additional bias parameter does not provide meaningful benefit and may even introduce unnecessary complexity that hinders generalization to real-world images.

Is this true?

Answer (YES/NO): NO